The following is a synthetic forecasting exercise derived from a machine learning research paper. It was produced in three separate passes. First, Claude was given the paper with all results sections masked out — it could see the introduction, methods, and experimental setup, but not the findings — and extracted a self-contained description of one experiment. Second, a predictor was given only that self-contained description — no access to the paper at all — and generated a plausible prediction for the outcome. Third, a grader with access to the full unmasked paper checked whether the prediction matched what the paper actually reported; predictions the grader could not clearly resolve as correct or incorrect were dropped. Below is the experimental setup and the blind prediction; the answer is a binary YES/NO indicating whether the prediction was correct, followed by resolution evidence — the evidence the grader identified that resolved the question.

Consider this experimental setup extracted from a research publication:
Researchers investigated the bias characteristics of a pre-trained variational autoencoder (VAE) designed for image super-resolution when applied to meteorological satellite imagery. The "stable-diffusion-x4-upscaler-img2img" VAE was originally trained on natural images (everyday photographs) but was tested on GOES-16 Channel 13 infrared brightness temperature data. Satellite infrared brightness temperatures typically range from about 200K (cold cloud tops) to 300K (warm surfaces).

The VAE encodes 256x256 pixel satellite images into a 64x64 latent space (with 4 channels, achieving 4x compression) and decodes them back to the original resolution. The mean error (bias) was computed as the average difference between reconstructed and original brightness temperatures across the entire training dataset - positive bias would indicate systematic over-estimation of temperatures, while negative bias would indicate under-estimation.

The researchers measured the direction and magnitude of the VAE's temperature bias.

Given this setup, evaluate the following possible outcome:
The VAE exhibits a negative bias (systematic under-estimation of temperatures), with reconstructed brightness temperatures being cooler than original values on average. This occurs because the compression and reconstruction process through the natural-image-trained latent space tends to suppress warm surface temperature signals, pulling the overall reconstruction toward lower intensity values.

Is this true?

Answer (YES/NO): NO